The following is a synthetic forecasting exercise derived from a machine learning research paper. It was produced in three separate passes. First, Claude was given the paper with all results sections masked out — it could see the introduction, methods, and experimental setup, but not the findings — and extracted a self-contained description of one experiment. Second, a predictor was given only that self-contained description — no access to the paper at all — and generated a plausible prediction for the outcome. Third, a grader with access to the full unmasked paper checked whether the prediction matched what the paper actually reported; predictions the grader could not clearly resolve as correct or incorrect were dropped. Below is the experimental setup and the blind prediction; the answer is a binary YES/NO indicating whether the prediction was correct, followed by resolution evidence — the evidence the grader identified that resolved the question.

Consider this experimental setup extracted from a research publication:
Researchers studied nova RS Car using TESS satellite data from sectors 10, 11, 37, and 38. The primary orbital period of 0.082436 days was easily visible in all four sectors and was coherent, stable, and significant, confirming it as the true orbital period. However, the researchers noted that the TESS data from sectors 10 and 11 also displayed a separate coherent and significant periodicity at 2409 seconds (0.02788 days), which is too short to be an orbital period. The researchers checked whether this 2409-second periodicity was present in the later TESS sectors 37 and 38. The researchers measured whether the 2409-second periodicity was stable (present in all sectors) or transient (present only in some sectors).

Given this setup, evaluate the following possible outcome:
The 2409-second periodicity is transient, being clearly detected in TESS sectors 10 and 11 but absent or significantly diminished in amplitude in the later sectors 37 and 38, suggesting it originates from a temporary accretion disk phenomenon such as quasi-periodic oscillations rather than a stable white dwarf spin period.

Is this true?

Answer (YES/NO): NO